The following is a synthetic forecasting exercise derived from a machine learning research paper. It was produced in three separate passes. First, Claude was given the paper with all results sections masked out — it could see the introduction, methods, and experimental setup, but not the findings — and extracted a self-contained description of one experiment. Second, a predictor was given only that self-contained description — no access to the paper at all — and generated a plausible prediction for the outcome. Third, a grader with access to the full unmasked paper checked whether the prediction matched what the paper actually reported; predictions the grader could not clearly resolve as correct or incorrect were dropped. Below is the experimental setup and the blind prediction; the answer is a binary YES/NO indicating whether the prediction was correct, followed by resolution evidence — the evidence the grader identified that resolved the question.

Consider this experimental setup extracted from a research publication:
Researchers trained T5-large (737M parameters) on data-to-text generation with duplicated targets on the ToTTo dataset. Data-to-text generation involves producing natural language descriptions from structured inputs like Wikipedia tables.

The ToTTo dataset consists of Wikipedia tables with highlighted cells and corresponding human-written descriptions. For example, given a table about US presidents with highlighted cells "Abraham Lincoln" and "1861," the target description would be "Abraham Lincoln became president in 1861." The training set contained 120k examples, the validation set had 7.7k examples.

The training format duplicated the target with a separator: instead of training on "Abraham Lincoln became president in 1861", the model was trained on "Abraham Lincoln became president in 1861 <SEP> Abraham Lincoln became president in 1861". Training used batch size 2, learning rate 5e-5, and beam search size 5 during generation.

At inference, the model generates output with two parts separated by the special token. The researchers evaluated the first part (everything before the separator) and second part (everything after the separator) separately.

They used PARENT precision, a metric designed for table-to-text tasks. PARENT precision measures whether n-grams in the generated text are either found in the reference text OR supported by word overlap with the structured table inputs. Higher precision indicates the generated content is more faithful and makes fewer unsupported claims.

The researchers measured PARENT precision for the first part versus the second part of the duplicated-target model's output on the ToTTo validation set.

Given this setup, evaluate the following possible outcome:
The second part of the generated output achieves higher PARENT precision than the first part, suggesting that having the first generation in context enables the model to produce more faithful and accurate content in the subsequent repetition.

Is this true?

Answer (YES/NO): NO